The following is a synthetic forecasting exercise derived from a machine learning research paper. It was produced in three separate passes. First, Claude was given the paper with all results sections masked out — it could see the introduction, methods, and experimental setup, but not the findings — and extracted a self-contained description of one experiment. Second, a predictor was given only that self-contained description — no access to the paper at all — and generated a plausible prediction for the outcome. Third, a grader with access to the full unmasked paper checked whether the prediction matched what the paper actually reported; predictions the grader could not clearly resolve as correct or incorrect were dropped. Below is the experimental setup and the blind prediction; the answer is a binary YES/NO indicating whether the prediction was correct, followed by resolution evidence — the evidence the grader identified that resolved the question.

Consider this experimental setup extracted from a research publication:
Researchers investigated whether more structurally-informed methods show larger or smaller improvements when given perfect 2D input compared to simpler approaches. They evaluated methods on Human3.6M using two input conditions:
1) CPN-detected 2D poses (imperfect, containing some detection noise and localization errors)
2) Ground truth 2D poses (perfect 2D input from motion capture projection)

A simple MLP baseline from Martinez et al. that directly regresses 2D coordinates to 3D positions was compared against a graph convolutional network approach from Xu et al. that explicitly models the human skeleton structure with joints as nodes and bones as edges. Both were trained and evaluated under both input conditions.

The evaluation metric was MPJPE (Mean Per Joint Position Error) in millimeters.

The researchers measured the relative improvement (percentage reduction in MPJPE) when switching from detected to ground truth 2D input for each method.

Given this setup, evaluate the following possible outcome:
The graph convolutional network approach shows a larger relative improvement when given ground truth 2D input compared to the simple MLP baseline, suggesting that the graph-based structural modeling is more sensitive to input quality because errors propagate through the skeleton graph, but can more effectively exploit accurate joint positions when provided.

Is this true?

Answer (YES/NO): YES